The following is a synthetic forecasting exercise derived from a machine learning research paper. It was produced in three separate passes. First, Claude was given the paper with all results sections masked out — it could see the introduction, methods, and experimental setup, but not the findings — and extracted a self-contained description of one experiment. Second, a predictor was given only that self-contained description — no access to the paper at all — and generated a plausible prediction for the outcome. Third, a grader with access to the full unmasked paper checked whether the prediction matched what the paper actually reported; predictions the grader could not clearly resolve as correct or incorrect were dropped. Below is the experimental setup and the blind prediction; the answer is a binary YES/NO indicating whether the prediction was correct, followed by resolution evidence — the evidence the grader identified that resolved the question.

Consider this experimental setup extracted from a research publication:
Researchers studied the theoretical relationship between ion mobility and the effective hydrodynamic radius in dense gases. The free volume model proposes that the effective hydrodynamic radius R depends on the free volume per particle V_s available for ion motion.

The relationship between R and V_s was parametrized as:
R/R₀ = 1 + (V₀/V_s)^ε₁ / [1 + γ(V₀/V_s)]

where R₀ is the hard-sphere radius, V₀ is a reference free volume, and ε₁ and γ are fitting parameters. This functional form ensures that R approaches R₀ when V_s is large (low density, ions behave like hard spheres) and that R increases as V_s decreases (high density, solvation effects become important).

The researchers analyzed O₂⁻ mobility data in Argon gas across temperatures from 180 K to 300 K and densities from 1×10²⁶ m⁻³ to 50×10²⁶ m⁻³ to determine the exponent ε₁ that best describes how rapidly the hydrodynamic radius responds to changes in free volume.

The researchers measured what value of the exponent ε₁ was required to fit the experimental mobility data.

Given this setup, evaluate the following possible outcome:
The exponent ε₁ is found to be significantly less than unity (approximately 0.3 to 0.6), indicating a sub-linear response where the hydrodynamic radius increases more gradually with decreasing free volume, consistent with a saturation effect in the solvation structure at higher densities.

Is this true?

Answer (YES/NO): NO